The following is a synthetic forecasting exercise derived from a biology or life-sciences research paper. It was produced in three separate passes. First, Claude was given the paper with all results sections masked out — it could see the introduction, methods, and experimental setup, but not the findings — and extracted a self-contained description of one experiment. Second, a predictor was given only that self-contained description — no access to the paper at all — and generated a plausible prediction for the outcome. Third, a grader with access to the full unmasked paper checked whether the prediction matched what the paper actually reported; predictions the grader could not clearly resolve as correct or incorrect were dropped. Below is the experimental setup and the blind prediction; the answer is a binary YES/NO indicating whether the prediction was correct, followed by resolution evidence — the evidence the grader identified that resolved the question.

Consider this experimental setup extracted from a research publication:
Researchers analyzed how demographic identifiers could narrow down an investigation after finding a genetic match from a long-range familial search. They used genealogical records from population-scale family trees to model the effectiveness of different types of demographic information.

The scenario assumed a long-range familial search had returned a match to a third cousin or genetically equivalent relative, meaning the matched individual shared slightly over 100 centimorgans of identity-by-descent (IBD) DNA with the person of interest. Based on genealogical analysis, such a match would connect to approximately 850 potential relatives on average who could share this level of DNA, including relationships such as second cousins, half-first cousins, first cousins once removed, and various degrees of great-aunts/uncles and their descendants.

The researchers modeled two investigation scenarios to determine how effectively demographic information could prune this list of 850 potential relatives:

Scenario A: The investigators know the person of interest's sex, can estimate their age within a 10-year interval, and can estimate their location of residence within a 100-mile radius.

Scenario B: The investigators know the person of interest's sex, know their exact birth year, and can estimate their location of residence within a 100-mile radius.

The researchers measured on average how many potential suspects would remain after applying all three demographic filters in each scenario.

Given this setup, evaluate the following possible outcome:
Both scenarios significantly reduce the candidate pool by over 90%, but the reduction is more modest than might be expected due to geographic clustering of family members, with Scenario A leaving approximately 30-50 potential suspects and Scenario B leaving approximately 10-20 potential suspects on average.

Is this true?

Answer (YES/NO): NO